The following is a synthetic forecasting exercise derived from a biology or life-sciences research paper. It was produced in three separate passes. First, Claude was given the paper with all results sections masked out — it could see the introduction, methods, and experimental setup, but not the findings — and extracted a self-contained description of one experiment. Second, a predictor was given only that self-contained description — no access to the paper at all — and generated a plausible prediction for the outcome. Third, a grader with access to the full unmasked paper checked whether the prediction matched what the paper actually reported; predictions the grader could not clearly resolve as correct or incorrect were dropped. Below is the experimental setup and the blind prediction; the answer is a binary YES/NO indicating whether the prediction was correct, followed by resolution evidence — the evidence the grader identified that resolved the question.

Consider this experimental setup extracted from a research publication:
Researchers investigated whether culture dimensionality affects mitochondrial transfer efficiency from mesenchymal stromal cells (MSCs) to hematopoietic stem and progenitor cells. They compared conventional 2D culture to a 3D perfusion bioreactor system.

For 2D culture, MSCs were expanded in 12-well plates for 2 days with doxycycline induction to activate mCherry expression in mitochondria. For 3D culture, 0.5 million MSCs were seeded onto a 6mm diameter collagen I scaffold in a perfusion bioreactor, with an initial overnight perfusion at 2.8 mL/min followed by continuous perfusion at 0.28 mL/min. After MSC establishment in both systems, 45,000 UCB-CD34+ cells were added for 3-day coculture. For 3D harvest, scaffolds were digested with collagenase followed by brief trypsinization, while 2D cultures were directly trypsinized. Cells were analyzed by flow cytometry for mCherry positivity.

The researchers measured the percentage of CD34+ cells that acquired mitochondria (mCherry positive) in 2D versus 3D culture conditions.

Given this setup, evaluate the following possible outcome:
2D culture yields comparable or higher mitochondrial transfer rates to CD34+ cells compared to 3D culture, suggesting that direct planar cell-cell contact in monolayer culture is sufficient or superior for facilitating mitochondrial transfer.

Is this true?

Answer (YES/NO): NO